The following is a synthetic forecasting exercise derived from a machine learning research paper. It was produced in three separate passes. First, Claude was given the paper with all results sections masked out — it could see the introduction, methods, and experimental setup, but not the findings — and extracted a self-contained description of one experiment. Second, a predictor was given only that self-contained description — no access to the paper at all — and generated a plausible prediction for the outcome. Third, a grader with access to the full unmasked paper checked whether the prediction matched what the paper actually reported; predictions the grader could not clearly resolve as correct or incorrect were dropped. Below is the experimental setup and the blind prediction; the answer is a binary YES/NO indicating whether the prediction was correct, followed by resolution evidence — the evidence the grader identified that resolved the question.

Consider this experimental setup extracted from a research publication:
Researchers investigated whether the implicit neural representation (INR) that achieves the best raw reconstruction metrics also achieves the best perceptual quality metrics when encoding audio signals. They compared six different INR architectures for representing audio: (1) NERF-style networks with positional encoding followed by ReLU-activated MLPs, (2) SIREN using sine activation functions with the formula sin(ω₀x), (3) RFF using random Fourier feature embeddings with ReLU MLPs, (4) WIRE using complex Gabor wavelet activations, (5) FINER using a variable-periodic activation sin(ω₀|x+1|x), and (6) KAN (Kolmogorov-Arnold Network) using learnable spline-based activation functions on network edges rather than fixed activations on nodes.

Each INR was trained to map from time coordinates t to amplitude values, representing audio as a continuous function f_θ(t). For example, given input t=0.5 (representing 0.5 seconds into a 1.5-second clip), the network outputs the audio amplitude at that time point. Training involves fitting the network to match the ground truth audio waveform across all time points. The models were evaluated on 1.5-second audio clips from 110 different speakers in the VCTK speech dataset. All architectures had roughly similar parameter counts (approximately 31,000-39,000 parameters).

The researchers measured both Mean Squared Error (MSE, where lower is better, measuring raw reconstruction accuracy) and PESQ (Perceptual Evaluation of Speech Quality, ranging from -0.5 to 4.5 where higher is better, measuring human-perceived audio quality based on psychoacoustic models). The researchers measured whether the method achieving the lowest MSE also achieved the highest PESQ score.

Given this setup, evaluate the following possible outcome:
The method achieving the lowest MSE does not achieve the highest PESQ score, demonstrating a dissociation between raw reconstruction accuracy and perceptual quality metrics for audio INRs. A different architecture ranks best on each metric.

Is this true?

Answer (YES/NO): YES